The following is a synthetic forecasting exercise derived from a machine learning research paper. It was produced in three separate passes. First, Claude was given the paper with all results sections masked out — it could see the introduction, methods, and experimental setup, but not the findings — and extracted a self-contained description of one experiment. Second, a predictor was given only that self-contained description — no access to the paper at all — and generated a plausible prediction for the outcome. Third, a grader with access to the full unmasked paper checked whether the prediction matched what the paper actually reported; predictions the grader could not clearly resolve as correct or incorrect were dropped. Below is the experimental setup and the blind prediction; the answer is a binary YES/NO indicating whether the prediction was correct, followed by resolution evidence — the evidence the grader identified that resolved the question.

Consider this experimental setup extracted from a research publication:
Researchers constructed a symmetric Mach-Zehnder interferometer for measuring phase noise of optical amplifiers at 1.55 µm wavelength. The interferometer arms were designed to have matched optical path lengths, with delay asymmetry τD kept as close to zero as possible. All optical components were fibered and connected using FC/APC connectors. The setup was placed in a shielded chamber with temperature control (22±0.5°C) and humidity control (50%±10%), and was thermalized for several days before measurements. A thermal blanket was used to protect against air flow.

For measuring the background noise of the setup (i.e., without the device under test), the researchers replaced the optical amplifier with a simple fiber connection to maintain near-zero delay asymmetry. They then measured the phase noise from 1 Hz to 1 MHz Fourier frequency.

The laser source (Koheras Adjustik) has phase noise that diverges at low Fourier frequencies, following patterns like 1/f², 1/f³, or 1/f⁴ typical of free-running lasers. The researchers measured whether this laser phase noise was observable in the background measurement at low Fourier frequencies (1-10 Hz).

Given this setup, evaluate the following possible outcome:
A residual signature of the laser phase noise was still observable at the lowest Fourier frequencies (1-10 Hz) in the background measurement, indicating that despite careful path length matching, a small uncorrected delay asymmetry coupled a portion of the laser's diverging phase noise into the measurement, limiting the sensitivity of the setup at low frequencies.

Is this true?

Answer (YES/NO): NO